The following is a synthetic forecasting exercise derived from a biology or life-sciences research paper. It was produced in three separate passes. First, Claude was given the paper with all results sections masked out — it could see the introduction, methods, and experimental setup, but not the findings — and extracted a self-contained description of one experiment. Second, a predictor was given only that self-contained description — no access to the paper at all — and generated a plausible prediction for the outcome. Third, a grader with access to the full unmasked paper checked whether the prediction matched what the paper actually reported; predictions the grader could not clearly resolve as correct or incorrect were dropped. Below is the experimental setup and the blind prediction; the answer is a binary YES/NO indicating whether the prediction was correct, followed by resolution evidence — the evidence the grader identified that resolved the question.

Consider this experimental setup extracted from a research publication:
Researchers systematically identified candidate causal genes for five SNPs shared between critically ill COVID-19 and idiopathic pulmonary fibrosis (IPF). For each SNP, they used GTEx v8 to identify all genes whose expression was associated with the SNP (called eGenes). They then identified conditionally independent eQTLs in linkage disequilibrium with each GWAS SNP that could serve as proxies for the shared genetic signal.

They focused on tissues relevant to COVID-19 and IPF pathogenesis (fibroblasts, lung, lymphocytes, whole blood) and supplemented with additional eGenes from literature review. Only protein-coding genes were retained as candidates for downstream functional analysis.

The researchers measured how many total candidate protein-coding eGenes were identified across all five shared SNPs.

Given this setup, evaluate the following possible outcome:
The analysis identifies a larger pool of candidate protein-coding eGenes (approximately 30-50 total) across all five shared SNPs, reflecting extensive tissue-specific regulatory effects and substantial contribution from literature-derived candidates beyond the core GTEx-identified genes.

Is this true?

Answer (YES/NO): NO